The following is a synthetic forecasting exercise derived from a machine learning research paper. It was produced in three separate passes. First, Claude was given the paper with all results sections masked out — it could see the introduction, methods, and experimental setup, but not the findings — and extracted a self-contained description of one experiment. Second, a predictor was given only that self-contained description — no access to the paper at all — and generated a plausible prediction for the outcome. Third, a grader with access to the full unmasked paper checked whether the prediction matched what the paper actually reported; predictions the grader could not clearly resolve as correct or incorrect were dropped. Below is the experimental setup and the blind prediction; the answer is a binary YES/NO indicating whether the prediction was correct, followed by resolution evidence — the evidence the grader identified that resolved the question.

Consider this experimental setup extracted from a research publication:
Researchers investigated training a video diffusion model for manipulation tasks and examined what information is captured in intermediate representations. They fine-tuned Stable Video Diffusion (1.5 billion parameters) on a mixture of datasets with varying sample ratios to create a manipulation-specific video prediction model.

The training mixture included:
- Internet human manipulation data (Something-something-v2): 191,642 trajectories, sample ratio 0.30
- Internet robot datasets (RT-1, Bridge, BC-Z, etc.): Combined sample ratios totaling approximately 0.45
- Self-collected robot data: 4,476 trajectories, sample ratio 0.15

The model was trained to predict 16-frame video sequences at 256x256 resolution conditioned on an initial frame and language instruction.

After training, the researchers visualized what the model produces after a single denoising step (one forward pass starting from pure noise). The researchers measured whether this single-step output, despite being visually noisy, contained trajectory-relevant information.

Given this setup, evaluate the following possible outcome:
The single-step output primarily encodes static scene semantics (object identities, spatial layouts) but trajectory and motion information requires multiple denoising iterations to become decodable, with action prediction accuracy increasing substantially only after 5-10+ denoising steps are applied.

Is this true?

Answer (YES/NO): NO